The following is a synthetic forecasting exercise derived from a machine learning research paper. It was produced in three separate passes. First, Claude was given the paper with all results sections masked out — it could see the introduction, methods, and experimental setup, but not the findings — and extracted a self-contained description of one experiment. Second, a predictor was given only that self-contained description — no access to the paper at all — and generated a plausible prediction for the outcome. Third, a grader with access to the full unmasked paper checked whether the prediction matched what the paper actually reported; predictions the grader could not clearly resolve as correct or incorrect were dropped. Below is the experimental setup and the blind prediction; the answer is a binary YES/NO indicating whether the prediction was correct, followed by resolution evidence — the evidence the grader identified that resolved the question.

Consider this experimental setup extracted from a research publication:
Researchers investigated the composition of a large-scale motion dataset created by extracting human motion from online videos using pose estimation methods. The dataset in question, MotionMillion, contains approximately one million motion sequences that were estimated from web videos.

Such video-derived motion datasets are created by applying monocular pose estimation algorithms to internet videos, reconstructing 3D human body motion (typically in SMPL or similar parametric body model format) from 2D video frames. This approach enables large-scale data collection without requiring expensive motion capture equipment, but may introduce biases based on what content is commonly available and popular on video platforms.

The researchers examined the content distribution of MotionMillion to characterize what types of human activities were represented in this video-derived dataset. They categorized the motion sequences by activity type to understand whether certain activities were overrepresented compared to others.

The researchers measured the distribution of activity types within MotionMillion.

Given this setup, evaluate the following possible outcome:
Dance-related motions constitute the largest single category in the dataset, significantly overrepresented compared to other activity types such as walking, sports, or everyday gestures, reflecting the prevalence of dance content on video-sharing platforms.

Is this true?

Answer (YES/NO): NO